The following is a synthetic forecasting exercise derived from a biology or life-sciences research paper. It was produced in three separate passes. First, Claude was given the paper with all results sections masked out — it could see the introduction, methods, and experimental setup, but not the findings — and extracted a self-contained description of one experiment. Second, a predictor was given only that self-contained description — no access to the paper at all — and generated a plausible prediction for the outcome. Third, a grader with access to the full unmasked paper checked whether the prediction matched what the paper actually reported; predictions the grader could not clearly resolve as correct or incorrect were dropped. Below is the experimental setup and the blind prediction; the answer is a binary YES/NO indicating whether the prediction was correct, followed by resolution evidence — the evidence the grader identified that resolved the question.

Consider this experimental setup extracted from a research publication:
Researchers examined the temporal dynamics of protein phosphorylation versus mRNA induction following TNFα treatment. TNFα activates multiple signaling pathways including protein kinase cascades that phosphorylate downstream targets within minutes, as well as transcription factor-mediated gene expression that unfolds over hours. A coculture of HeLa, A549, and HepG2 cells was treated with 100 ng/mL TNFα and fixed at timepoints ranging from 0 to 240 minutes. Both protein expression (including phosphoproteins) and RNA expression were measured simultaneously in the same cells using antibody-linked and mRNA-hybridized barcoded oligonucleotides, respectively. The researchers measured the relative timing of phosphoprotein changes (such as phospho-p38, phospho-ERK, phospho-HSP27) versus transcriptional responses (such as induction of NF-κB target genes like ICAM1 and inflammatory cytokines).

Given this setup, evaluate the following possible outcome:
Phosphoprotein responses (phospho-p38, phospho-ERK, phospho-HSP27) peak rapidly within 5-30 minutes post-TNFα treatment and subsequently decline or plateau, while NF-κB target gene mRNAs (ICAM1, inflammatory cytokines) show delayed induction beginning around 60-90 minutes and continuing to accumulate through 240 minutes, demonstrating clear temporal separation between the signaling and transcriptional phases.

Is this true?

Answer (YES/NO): NO